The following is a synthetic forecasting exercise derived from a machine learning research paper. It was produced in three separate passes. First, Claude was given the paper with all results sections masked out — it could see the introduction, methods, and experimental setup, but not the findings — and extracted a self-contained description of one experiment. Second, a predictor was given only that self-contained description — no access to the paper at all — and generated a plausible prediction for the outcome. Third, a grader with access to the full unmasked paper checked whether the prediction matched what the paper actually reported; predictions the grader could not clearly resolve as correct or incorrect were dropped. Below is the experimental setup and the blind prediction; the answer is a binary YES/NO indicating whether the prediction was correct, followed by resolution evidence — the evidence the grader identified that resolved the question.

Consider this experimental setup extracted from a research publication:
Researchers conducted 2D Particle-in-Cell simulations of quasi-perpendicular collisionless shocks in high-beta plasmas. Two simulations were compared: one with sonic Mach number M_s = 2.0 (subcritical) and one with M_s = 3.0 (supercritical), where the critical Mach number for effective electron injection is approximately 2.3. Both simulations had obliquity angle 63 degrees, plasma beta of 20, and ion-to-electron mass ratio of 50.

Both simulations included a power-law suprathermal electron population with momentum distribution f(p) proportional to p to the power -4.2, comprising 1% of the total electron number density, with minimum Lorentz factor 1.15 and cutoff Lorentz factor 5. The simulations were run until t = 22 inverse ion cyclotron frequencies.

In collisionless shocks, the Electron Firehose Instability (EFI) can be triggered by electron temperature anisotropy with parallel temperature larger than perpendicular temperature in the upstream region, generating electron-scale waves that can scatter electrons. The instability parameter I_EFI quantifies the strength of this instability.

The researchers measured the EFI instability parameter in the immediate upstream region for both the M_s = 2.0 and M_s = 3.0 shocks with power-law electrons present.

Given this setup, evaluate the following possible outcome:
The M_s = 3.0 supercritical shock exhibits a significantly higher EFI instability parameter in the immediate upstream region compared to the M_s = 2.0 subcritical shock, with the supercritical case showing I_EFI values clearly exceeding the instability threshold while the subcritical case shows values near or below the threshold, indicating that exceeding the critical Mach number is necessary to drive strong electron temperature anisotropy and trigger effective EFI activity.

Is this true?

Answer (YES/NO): NO